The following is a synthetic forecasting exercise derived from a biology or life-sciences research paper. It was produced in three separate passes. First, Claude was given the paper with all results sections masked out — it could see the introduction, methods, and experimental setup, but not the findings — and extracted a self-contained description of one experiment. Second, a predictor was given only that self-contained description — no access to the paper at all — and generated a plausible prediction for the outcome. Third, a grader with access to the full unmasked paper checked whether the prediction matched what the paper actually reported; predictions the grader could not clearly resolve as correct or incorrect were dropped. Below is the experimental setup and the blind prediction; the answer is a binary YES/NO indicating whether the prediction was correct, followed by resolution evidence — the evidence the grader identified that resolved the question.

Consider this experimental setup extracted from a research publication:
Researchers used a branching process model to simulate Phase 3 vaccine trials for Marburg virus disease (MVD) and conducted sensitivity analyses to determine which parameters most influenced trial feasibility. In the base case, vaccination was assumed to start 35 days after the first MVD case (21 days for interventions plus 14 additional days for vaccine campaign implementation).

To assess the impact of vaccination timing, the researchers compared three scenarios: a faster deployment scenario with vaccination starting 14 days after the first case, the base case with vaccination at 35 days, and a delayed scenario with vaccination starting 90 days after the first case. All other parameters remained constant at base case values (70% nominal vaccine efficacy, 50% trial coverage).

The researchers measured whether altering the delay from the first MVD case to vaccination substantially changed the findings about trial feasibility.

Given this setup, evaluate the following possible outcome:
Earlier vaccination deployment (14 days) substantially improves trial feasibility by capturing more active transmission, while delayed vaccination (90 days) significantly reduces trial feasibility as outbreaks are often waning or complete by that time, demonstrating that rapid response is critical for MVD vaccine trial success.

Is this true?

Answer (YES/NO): NO